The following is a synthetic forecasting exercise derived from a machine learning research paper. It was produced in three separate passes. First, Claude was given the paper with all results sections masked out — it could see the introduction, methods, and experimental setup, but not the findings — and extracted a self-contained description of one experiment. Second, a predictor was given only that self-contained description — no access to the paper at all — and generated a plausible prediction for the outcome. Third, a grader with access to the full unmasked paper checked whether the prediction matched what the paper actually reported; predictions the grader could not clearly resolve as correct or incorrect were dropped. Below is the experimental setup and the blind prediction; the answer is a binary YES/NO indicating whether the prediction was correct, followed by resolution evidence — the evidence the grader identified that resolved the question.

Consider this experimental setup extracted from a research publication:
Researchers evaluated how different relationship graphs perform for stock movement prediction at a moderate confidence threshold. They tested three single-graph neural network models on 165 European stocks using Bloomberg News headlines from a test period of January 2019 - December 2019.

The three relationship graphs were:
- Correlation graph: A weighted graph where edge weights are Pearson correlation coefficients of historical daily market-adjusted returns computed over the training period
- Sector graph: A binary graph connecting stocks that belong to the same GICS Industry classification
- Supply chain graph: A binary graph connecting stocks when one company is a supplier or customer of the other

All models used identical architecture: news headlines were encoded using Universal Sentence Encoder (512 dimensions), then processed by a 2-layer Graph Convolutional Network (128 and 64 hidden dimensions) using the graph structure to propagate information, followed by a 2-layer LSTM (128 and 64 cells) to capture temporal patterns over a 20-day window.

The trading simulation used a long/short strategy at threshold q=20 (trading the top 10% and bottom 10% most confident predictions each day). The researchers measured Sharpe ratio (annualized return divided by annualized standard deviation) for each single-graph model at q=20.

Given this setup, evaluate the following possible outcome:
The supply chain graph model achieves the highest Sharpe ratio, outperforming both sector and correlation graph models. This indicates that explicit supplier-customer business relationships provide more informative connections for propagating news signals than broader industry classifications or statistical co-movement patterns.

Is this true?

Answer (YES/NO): YES